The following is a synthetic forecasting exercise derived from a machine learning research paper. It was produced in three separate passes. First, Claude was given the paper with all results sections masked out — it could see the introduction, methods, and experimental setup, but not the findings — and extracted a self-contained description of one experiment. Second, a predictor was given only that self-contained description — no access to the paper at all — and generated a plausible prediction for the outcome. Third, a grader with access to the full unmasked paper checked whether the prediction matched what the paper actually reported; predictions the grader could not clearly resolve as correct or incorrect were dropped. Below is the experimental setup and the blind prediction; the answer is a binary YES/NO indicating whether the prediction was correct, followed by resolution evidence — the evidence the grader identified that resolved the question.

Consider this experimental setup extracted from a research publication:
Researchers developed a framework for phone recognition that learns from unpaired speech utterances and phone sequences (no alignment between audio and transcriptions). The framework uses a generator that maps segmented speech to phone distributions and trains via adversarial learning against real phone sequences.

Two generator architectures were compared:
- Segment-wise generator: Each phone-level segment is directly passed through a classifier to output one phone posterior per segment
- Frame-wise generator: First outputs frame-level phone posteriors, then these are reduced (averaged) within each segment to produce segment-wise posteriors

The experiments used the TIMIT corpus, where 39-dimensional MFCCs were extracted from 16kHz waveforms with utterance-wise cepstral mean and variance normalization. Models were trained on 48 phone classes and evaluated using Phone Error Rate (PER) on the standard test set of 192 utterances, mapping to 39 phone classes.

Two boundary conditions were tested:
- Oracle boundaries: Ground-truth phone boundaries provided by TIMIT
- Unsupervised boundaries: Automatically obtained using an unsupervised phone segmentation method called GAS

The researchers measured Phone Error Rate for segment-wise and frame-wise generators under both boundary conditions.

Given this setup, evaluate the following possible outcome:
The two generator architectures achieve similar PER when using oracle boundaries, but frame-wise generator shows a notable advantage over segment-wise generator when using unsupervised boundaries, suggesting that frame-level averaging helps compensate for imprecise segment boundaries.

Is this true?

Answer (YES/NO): NO